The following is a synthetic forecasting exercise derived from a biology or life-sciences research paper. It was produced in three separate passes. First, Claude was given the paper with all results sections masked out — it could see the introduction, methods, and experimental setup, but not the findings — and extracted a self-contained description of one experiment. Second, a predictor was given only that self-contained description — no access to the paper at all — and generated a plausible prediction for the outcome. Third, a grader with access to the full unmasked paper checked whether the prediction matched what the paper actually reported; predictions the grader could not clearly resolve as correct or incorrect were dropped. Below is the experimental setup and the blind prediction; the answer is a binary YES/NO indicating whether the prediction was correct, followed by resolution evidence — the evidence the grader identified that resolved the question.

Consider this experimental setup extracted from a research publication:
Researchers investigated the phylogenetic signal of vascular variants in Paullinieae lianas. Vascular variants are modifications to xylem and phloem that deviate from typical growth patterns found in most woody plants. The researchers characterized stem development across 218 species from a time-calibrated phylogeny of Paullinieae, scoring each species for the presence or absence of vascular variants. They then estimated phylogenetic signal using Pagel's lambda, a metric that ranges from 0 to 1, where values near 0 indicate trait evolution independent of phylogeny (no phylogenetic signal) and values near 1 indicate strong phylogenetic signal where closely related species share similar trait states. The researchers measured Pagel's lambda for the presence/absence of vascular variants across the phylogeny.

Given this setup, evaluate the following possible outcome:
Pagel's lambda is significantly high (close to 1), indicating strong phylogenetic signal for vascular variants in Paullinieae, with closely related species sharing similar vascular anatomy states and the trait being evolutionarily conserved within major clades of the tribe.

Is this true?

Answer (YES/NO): NO